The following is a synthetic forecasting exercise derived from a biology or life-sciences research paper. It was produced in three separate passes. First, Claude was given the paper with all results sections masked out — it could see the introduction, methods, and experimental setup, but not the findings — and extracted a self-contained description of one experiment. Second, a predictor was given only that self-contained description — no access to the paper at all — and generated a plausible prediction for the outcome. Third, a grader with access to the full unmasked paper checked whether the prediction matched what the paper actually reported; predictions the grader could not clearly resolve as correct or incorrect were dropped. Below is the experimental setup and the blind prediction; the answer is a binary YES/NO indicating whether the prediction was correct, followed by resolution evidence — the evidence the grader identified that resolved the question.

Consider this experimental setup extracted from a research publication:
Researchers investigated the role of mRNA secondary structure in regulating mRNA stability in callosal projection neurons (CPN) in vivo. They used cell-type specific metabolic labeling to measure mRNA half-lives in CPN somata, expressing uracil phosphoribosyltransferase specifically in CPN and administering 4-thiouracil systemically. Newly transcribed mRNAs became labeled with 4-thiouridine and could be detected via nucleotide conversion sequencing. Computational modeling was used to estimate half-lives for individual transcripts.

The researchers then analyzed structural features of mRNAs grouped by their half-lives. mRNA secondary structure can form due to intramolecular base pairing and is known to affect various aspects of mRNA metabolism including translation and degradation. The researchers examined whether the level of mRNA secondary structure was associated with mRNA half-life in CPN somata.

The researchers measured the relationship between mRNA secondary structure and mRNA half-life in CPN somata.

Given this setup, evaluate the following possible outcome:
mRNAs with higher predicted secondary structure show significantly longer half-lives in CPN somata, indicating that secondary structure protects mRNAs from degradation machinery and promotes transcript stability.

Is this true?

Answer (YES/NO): NO